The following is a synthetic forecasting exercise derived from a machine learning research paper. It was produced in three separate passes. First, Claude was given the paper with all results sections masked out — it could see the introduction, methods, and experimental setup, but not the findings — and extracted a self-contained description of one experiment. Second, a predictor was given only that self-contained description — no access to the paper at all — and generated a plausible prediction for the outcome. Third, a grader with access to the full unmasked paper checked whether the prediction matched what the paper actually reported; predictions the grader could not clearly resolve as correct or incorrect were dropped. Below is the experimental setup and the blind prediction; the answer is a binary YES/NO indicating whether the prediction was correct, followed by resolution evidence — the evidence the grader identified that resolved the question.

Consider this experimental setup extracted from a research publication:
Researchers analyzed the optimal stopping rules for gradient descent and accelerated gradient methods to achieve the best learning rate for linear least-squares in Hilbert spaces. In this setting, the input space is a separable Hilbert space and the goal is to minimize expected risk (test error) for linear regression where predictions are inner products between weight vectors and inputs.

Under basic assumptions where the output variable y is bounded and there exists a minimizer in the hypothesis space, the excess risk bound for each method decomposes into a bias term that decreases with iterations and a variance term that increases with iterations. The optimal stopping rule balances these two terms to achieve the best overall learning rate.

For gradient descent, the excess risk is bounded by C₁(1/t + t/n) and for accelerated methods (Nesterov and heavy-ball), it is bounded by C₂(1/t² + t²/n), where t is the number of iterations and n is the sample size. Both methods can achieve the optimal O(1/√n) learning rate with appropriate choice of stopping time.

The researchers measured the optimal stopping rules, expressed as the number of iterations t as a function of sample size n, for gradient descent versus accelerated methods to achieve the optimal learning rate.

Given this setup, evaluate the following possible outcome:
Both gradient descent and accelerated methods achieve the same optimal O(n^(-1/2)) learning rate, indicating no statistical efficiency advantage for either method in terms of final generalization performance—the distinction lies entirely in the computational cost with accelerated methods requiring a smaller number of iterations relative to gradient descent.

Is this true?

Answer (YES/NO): YES